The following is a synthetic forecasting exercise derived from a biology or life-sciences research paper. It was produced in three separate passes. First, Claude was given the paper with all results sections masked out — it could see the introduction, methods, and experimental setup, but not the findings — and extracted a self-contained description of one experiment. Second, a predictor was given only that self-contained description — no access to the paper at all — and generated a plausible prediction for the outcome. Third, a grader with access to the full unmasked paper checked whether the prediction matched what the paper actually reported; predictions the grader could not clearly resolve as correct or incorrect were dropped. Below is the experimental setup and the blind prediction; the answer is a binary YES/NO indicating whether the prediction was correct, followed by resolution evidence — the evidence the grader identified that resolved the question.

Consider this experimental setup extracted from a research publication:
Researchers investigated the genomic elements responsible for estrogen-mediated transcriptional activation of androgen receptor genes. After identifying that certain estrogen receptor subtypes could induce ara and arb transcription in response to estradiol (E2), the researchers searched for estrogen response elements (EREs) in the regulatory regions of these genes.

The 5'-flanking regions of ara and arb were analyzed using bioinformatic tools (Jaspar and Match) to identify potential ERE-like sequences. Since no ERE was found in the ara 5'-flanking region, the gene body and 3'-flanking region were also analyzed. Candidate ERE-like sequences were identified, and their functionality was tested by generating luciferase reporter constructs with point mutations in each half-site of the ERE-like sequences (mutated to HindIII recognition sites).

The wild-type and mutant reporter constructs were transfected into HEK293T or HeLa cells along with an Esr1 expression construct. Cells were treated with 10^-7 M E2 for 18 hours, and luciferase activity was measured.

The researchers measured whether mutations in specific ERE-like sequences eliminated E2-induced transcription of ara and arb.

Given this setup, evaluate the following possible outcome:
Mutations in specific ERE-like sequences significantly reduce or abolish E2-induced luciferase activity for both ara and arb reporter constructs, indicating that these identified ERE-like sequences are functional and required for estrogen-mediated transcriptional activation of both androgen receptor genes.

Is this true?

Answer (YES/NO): YES